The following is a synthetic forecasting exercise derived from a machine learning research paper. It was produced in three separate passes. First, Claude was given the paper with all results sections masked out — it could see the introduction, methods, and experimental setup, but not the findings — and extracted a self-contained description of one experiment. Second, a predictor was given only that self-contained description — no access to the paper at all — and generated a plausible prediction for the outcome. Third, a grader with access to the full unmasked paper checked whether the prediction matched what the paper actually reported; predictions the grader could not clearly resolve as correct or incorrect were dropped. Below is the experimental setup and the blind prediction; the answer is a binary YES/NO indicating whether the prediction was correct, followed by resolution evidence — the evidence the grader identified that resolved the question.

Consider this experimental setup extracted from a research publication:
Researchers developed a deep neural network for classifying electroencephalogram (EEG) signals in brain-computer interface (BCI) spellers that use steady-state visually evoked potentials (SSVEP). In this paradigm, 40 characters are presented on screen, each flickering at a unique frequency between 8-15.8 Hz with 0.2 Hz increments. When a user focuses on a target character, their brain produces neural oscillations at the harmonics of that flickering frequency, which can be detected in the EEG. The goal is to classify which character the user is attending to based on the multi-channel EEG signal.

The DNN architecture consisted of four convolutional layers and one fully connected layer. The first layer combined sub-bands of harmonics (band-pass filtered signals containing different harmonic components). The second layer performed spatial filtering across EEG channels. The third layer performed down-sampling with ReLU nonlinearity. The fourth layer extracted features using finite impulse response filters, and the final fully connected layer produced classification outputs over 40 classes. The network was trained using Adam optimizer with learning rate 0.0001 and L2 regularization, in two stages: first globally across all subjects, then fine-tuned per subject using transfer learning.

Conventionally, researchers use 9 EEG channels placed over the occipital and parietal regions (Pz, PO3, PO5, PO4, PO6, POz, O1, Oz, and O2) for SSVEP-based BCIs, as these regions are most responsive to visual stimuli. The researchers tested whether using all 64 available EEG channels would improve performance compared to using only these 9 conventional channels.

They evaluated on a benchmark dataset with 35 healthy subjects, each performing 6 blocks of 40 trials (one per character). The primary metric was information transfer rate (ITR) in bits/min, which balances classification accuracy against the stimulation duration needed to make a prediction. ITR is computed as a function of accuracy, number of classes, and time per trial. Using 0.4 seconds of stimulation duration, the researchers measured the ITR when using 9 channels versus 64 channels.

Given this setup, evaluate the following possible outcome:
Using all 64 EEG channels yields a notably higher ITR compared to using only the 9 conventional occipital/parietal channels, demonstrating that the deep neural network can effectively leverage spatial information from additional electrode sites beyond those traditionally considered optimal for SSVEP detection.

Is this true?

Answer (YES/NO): YES